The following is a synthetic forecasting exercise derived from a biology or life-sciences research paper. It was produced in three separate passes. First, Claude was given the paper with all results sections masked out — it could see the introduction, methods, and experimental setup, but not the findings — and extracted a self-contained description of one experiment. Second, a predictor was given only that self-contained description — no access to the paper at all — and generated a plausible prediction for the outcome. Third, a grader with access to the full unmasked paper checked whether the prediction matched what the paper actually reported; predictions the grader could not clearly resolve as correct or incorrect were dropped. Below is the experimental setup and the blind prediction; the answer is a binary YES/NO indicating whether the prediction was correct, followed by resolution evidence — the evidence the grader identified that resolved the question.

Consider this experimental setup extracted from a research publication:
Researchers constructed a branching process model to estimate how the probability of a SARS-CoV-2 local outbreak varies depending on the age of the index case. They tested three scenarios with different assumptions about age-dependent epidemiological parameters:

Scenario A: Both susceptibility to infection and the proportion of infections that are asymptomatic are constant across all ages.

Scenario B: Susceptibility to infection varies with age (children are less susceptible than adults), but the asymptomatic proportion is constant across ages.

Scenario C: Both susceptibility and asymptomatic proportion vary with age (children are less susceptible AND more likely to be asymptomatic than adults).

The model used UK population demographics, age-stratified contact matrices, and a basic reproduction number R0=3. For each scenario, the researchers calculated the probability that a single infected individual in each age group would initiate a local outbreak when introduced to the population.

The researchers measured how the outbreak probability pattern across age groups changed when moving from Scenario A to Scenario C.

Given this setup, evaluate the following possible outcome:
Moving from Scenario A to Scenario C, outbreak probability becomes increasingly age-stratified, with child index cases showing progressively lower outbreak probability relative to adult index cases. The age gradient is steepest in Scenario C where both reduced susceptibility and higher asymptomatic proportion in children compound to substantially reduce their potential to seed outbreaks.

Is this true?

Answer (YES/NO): NO